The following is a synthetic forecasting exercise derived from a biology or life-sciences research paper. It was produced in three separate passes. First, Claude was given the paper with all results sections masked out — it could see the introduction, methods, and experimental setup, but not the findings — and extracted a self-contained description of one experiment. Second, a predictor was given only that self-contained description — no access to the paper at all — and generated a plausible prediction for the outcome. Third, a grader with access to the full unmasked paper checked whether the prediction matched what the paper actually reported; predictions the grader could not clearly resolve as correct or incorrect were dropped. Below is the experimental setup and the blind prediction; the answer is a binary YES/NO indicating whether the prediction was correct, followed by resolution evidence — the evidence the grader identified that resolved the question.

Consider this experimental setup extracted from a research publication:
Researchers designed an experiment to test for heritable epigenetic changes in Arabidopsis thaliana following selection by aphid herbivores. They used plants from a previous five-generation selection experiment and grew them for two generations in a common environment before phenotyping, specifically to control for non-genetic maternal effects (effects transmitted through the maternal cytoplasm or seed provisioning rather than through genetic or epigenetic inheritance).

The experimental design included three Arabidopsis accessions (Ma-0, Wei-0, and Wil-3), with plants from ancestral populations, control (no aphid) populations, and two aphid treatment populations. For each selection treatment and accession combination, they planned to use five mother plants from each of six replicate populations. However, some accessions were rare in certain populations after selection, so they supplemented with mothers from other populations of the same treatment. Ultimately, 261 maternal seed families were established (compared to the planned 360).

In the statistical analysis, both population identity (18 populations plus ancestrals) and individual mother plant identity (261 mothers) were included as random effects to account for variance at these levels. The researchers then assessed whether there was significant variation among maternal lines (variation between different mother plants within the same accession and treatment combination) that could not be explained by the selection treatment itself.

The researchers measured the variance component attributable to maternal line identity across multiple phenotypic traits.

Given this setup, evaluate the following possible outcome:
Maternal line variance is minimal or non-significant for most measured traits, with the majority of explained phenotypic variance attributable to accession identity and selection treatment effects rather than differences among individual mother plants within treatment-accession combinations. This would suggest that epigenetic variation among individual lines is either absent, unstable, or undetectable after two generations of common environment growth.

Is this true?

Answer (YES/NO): NO